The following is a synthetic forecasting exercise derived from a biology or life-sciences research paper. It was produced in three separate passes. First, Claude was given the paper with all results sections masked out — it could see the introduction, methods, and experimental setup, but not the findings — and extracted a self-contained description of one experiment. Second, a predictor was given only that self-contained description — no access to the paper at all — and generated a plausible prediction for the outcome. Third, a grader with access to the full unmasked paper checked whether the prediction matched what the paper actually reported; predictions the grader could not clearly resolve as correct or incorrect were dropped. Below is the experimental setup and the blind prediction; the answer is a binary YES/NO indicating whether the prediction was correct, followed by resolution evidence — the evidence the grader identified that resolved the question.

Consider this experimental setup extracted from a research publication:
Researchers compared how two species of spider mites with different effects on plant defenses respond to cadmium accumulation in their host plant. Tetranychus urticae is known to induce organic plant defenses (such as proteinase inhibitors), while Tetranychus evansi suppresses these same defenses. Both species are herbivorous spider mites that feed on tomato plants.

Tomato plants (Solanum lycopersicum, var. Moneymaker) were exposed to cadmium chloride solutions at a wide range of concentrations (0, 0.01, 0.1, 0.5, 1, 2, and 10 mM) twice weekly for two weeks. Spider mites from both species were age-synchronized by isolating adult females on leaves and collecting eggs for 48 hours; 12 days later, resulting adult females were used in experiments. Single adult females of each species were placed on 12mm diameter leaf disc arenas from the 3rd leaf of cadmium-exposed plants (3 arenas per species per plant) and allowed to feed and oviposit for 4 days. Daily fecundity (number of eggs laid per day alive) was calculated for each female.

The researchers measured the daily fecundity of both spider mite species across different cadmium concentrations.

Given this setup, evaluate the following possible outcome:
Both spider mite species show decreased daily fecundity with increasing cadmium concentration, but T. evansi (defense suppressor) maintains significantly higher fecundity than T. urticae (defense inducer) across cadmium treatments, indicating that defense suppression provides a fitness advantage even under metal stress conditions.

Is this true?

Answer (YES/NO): NO